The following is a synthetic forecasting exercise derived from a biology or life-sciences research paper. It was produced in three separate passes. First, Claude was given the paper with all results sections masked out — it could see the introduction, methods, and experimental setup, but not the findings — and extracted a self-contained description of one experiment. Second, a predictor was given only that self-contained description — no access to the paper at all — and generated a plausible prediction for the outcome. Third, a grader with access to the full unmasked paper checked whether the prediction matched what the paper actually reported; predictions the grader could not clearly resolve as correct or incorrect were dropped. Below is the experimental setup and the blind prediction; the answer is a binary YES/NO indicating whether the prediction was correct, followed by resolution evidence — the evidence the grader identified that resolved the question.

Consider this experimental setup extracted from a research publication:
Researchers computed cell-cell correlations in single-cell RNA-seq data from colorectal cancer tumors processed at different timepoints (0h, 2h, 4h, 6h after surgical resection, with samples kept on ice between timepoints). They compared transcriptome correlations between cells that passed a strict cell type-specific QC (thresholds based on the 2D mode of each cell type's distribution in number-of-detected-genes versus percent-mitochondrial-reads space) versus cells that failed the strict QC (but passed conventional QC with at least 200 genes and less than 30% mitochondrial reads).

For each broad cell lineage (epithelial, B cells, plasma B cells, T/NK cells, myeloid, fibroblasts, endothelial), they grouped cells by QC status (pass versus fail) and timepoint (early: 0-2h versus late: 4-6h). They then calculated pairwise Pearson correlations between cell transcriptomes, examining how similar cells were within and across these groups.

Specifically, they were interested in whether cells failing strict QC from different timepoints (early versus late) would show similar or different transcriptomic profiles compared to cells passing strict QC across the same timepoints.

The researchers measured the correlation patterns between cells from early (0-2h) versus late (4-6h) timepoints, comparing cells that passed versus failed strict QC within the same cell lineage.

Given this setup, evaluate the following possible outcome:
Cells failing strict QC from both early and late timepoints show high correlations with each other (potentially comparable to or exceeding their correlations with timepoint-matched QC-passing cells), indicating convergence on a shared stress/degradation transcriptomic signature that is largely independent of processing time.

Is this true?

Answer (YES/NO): NO